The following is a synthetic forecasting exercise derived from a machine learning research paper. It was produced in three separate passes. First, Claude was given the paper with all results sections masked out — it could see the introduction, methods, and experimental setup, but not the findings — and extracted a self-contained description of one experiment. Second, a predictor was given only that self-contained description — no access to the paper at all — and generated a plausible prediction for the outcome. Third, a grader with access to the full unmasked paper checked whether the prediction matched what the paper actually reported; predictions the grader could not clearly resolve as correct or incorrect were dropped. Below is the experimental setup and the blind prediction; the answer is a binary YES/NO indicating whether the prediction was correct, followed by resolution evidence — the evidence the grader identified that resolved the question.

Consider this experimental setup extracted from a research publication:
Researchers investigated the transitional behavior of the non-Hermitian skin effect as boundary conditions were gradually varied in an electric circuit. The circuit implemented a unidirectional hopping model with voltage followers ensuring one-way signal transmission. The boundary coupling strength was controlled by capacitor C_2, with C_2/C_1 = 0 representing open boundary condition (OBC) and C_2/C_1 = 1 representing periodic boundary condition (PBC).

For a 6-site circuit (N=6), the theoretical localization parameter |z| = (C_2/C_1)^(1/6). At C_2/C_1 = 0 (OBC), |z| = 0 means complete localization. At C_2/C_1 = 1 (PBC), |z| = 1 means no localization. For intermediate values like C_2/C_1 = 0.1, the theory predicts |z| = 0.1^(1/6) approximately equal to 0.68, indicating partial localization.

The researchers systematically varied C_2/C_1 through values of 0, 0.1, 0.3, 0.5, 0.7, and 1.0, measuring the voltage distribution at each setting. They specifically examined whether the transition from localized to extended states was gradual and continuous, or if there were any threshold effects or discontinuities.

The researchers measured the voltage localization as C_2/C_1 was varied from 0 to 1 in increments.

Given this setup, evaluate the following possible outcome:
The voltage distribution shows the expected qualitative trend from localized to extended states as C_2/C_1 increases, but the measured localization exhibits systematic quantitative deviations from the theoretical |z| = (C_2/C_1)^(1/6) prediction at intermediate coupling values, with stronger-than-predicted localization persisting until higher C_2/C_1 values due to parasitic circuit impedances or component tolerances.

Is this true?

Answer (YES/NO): NO